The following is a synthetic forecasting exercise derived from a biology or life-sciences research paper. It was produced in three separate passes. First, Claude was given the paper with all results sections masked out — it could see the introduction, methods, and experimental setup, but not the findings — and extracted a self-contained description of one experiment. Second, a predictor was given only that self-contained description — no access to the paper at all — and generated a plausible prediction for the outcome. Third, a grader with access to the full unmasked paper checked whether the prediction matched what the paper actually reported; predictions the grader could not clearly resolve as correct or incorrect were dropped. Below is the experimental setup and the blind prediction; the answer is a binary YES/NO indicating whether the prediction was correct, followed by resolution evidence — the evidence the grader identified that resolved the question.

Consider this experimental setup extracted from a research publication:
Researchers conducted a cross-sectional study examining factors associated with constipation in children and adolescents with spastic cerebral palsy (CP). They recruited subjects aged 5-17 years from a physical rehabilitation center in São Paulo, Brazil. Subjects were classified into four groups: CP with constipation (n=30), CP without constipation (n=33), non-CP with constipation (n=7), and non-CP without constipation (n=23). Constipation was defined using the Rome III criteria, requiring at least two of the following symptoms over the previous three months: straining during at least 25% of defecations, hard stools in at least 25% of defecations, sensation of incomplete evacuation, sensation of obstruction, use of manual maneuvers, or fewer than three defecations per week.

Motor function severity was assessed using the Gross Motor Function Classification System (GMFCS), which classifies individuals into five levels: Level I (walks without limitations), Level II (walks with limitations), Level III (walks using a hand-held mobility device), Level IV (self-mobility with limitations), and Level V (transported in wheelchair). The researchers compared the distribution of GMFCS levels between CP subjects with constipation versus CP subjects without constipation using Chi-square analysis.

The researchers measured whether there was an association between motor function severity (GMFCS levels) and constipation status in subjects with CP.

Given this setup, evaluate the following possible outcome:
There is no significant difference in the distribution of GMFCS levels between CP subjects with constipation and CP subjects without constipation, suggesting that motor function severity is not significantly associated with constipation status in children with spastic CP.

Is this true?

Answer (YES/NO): NO